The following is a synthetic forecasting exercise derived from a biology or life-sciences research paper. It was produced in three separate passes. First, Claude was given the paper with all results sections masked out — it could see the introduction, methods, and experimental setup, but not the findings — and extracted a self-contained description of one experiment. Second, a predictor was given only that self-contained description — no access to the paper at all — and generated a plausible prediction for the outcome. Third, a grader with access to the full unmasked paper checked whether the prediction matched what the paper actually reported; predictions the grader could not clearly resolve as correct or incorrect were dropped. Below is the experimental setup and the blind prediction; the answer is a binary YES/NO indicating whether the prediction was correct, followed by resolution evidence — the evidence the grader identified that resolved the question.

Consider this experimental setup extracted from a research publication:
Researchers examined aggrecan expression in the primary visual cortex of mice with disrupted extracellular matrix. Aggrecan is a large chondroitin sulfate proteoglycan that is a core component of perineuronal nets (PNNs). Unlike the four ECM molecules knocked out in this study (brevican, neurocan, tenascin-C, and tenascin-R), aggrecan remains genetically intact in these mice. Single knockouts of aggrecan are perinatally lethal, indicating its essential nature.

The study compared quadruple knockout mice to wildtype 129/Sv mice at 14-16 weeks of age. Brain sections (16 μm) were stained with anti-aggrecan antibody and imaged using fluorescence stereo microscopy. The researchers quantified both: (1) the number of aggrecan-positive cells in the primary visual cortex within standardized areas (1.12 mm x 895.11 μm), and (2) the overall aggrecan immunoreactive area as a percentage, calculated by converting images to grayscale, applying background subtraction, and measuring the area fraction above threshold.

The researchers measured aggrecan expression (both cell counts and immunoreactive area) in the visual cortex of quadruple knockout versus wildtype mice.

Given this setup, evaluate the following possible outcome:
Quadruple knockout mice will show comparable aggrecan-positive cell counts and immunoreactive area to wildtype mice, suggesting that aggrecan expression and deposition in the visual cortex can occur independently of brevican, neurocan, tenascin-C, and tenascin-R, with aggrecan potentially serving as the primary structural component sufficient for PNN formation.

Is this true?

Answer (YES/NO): NO